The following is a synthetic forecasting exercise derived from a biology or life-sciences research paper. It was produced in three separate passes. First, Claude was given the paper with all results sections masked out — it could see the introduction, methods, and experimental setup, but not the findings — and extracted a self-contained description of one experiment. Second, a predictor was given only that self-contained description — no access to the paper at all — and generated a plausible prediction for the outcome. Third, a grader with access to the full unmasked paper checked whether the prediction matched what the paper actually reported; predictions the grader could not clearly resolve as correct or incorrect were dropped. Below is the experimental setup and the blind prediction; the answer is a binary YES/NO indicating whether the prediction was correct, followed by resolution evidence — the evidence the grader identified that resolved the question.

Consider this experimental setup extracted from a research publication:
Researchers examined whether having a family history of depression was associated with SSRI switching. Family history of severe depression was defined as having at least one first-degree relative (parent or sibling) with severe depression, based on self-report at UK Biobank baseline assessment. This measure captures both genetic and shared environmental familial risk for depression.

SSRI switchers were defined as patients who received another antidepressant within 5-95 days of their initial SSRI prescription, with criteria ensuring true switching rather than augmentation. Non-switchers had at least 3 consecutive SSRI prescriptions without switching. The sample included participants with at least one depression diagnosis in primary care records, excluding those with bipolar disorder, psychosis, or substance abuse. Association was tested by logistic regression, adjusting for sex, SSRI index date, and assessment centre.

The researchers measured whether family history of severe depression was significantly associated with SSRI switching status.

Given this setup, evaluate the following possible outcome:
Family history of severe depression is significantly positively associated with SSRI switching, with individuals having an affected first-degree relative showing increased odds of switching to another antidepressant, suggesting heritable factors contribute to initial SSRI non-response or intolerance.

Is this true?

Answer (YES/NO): NO